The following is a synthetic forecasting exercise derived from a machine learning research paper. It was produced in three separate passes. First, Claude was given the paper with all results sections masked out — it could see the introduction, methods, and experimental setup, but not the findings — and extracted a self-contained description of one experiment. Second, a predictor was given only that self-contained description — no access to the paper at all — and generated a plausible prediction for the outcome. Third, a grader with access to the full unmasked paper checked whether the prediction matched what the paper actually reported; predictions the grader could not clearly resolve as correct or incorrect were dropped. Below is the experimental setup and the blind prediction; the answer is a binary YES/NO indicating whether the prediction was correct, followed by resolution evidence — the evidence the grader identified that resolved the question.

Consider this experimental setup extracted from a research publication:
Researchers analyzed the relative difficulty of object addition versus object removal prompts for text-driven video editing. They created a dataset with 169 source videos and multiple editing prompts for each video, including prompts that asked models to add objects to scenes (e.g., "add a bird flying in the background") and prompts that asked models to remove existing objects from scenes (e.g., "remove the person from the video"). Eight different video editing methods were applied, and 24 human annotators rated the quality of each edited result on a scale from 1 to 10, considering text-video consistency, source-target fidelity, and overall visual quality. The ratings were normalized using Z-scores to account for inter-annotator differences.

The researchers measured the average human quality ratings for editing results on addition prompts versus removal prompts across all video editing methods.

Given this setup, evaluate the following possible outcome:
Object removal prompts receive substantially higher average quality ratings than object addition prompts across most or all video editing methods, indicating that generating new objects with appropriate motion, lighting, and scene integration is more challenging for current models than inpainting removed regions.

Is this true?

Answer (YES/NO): NO